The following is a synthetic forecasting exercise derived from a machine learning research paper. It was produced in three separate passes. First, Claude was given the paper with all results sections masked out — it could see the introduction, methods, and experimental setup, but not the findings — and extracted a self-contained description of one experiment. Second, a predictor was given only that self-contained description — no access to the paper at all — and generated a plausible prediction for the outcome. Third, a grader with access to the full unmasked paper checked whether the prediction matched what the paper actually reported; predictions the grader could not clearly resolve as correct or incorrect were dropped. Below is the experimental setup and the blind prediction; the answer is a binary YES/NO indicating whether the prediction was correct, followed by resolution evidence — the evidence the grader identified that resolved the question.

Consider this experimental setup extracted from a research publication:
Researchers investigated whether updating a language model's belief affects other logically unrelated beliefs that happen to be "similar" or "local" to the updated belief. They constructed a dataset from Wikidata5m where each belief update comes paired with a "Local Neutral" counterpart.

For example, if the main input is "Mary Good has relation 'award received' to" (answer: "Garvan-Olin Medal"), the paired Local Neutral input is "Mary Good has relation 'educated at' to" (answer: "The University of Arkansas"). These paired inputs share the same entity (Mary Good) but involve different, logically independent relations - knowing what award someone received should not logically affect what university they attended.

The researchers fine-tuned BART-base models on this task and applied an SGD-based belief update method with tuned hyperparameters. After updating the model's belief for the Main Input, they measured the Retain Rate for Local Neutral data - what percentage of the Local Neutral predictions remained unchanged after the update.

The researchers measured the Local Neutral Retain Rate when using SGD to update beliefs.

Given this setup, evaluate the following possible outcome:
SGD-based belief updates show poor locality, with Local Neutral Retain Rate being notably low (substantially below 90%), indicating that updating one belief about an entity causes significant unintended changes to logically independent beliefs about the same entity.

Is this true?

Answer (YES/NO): YES